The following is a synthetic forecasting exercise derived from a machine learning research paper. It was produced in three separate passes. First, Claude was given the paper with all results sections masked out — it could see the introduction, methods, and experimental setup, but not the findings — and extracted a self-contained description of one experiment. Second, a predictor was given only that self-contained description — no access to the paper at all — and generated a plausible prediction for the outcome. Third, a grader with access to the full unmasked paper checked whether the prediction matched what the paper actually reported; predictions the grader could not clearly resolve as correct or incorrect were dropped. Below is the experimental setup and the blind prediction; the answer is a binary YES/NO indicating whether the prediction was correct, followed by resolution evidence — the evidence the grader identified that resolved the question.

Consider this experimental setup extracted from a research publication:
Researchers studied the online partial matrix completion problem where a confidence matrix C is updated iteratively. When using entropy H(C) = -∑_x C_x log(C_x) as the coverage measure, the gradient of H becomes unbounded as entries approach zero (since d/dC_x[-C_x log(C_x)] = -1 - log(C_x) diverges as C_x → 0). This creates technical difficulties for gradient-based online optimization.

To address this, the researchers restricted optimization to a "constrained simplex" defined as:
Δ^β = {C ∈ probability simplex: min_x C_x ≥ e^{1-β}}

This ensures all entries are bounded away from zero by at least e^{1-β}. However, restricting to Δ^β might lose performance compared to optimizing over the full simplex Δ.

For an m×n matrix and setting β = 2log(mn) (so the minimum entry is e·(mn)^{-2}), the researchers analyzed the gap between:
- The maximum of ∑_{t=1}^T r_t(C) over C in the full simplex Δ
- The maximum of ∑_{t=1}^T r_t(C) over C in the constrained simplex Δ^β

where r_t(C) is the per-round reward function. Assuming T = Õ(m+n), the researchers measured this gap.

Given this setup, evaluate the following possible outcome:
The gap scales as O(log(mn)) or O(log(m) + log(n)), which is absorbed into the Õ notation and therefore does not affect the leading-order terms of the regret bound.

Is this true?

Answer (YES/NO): NO